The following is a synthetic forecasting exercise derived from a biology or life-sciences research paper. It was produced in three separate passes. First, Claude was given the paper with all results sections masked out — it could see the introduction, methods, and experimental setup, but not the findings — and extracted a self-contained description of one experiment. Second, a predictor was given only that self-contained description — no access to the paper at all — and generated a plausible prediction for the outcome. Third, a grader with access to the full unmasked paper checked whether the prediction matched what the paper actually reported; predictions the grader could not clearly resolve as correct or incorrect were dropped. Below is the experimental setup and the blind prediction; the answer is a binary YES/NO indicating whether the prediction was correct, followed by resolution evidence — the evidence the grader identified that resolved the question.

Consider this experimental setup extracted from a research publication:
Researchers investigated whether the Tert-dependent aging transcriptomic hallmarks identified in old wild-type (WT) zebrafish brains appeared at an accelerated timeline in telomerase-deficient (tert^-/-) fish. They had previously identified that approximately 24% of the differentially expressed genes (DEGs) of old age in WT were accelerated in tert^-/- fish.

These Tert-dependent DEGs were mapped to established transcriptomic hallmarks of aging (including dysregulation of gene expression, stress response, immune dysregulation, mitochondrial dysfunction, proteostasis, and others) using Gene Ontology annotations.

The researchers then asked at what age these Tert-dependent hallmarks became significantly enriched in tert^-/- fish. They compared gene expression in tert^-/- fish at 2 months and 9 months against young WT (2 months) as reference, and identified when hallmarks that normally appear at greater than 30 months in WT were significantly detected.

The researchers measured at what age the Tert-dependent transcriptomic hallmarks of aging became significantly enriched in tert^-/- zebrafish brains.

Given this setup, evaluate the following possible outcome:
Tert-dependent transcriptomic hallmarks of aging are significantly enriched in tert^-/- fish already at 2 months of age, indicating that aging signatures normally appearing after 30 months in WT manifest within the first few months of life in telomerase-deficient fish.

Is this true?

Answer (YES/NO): NO